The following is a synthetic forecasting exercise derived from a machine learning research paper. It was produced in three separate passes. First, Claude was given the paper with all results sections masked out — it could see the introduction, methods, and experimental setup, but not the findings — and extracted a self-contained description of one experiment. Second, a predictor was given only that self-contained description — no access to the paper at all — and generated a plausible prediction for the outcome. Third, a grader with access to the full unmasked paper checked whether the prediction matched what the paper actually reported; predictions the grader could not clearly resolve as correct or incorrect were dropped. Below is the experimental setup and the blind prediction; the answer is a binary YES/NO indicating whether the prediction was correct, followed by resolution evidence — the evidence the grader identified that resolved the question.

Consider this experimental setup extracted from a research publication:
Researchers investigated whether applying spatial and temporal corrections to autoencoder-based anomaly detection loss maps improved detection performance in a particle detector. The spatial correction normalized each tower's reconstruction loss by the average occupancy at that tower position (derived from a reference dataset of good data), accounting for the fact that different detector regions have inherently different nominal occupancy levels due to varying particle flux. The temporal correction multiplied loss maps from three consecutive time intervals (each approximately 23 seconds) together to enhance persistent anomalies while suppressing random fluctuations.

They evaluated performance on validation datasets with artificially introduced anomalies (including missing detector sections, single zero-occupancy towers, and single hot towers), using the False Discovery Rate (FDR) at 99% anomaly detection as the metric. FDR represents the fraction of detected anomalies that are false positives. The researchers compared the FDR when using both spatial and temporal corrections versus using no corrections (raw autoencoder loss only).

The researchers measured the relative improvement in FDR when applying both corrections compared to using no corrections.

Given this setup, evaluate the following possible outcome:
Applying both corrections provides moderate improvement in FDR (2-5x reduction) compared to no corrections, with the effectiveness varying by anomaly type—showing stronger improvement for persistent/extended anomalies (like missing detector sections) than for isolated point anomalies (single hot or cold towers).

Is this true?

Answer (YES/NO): NO